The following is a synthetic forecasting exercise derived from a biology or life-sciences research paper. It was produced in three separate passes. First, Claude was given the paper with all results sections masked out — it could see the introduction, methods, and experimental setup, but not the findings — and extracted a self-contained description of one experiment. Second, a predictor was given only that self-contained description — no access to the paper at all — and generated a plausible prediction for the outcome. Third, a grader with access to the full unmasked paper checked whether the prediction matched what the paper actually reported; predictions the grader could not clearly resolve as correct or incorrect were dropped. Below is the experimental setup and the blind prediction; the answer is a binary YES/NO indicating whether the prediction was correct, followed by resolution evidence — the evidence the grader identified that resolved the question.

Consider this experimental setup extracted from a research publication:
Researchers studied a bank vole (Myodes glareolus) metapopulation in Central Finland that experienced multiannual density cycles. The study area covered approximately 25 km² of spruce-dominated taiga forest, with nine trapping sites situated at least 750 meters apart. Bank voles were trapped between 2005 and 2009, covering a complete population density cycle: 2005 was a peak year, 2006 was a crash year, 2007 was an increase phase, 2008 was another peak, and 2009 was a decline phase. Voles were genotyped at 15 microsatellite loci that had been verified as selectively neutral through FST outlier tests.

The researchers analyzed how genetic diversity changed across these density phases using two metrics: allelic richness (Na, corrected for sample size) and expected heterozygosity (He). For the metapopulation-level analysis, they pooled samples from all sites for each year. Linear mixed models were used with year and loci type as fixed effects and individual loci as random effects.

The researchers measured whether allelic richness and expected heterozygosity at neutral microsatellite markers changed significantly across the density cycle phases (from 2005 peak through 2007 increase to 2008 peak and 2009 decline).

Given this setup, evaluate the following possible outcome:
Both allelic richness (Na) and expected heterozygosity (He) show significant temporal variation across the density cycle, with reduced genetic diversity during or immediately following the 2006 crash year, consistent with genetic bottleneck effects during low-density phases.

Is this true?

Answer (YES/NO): NO